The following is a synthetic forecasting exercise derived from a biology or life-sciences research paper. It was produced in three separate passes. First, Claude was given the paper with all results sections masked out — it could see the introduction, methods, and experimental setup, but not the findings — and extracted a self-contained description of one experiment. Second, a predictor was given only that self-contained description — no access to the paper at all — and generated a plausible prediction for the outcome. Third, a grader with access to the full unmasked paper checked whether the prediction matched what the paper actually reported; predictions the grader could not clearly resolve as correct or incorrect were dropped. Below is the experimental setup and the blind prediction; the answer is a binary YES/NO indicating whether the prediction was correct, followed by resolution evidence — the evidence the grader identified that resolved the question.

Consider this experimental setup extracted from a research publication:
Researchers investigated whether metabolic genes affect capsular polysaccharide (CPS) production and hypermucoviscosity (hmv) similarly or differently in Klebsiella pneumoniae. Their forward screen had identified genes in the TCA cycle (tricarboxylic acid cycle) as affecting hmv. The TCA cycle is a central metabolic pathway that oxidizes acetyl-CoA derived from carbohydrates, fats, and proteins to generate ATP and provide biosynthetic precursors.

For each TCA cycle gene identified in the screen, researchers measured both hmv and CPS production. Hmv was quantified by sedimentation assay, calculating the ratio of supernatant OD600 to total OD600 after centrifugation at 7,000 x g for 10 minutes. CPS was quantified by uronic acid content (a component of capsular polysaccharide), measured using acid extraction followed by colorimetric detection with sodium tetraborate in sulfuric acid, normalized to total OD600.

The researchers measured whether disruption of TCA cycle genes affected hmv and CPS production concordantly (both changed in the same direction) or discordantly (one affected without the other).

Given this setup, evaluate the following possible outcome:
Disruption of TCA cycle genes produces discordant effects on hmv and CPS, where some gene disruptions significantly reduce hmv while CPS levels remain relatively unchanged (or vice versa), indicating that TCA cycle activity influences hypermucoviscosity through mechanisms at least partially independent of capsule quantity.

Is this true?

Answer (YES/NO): YES